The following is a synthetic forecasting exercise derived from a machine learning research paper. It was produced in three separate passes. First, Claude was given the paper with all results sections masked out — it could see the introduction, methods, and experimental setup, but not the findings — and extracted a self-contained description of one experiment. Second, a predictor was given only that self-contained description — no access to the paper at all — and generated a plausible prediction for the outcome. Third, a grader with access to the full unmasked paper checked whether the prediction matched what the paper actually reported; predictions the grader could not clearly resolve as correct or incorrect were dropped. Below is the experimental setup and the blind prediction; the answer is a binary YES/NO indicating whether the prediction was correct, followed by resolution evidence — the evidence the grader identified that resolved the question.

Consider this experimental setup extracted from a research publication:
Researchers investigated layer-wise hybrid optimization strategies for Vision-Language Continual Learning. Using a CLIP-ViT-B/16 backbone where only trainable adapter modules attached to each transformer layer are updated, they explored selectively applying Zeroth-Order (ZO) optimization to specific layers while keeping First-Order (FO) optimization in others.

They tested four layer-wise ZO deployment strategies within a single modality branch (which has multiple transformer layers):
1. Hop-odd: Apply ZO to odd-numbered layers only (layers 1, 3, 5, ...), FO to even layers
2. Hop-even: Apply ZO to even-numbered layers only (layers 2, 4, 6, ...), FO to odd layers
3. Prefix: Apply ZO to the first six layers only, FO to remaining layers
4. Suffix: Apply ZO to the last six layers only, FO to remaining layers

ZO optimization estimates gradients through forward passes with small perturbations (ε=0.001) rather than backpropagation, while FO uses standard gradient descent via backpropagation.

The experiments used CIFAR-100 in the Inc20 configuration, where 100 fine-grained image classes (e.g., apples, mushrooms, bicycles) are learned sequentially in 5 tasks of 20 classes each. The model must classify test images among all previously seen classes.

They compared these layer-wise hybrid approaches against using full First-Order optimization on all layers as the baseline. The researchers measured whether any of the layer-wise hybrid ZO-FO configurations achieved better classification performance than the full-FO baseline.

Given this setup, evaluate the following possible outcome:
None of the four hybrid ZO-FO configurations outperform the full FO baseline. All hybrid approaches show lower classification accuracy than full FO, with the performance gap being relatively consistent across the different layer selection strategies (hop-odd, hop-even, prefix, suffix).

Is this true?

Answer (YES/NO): NO